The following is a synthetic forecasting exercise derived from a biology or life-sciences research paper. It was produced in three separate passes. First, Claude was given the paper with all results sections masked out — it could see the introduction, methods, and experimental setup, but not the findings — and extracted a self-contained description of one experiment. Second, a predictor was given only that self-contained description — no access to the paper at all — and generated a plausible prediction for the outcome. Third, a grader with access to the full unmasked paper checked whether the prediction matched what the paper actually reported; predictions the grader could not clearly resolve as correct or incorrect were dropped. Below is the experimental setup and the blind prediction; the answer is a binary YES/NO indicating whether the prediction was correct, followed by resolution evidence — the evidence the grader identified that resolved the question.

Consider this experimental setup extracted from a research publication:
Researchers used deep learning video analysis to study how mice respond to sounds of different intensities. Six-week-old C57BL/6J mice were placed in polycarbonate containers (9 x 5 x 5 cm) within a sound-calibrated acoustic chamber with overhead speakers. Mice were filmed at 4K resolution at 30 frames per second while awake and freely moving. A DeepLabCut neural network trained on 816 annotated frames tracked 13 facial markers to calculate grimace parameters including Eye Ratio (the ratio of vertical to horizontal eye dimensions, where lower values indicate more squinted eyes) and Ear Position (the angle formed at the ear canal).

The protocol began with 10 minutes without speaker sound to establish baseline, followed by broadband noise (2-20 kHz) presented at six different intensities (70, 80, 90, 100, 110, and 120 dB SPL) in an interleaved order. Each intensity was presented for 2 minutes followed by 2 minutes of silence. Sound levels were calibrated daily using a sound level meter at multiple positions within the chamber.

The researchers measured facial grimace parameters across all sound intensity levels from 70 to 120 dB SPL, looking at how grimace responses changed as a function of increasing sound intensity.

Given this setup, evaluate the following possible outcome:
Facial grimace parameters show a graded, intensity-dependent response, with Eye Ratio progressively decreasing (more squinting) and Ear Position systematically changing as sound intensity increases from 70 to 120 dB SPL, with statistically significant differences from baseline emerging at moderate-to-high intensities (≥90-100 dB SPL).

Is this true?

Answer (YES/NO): NO